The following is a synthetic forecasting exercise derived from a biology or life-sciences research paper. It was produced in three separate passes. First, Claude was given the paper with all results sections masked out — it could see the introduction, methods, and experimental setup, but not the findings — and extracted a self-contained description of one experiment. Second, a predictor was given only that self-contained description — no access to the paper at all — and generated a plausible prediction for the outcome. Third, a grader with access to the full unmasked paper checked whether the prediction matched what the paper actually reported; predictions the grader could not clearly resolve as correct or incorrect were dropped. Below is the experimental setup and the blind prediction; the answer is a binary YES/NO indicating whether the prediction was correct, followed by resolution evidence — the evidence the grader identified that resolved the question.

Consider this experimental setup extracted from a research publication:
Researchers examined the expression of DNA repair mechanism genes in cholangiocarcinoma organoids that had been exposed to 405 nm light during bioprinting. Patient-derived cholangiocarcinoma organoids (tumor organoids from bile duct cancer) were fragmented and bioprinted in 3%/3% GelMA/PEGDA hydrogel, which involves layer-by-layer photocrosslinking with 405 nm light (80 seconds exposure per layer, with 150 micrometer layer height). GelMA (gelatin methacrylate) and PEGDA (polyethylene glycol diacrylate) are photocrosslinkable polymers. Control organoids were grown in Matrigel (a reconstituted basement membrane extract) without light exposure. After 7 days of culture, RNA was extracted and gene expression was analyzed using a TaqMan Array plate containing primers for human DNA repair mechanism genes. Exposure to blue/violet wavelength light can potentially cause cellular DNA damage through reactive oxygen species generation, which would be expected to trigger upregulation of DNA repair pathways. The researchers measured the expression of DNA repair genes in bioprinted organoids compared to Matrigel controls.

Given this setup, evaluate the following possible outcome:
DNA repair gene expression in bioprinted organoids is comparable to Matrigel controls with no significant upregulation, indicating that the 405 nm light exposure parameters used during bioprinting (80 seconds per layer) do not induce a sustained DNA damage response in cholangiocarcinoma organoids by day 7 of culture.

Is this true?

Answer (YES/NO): NO